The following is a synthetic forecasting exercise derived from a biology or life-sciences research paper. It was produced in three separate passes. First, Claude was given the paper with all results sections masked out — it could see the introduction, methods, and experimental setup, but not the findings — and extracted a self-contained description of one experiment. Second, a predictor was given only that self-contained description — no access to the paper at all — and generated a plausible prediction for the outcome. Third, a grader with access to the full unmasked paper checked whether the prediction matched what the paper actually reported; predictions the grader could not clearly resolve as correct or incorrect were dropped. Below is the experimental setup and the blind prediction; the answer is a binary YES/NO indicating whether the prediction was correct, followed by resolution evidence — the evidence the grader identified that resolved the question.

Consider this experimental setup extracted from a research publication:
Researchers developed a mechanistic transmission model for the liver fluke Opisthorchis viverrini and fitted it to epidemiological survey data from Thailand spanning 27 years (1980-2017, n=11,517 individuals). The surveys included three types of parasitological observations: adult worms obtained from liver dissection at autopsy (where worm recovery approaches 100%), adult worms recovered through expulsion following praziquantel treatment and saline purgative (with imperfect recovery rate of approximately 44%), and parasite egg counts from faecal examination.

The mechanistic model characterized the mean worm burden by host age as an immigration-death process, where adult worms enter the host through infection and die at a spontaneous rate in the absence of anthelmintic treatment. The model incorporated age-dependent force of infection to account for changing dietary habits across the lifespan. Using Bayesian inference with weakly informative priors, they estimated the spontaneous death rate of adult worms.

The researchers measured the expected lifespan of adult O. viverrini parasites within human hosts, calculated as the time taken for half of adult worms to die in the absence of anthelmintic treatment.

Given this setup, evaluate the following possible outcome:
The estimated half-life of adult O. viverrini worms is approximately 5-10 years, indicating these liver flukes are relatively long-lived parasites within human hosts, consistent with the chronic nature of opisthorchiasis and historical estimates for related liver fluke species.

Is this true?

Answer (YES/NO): NO